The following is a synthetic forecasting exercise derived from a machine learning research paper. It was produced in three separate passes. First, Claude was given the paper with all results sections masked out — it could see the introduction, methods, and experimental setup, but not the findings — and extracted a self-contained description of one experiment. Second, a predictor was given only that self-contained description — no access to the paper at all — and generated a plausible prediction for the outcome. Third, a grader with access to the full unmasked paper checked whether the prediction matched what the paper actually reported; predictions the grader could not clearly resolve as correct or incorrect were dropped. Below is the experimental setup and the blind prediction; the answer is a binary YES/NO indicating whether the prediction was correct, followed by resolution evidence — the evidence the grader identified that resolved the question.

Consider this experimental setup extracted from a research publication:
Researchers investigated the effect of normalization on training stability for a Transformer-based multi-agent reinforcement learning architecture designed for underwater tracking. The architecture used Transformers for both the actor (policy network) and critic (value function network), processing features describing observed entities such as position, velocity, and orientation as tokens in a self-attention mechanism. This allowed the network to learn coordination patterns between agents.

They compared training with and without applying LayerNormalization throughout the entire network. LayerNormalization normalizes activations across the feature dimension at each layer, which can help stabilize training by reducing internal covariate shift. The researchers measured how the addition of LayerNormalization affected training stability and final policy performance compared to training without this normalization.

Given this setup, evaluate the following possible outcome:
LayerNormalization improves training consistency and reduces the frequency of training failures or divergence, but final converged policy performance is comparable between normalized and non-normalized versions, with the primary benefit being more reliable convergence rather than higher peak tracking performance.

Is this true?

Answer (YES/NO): NO